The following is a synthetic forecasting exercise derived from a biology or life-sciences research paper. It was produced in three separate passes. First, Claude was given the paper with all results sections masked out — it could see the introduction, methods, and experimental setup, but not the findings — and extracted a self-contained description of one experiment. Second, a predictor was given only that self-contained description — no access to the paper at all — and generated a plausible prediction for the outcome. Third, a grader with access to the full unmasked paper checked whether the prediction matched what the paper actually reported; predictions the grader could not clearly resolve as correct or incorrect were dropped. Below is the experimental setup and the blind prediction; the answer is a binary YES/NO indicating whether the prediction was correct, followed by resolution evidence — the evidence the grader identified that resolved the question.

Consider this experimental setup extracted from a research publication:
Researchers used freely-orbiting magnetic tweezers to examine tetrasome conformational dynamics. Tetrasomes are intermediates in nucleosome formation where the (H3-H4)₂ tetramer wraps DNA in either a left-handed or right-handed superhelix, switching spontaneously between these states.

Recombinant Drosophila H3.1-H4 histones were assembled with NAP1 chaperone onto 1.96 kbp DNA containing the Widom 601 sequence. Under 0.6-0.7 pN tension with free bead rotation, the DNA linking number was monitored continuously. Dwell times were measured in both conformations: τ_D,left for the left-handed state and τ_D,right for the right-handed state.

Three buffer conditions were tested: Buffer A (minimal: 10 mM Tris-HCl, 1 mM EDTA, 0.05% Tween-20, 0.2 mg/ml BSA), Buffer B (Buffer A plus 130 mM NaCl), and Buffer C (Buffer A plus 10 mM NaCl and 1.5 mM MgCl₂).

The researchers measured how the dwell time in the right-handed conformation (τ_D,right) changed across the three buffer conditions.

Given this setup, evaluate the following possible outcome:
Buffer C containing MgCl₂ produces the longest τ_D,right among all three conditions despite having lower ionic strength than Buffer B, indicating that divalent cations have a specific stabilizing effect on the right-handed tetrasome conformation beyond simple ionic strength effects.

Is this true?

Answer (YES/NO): NO